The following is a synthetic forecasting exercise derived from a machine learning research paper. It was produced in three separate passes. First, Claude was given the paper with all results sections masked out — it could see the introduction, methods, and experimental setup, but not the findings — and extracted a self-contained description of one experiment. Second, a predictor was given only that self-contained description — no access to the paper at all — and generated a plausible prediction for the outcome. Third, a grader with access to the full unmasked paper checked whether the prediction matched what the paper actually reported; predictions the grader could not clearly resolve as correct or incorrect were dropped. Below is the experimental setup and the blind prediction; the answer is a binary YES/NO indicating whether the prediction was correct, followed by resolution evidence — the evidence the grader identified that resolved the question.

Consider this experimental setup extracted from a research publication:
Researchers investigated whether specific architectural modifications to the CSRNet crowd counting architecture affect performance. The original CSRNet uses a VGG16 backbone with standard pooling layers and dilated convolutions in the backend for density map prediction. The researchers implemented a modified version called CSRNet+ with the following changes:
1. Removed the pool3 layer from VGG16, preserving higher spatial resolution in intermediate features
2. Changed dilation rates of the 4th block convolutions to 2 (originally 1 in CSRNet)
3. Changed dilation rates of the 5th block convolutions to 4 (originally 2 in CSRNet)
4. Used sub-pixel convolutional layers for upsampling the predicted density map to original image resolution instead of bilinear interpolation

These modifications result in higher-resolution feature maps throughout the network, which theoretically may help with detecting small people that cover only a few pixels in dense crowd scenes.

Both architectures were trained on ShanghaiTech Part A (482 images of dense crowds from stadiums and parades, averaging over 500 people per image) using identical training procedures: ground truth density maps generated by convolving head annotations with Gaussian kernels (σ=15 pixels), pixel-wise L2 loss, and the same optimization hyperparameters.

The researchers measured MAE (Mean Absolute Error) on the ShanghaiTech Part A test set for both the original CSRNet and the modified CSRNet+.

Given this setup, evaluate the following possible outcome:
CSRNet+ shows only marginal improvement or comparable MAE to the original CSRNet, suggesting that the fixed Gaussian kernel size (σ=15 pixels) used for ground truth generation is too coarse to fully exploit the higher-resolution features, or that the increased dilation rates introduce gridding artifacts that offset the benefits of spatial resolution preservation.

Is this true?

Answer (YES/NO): YES